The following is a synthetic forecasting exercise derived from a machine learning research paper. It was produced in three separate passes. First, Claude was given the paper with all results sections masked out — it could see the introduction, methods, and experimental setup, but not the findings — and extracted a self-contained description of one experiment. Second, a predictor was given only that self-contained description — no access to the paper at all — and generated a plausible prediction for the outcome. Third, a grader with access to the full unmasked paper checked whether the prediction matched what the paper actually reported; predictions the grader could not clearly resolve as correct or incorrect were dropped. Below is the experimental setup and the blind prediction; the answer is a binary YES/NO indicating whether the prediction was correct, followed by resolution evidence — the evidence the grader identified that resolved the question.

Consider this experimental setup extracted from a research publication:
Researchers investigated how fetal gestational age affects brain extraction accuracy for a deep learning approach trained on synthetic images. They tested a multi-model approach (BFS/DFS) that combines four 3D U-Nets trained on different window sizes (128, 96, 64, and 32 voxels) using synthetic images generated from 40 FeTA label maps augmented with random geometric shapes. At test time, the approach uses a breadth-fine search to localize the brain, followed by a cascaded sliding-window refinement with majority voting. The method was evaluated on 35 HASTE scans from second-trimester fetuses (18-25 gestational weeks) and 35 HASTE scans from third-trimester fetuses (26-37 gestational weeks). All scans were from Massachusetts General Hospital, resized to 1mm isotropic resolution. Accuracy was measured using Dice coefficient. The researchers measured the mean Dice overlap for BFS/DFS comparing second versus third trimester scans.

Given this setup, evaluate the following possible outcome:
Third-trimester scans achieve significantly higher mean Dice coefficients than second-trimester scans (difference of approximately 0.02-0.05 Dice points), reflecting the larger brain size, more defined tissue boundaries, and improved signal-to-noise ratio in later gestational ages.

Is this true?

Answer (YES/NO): NO